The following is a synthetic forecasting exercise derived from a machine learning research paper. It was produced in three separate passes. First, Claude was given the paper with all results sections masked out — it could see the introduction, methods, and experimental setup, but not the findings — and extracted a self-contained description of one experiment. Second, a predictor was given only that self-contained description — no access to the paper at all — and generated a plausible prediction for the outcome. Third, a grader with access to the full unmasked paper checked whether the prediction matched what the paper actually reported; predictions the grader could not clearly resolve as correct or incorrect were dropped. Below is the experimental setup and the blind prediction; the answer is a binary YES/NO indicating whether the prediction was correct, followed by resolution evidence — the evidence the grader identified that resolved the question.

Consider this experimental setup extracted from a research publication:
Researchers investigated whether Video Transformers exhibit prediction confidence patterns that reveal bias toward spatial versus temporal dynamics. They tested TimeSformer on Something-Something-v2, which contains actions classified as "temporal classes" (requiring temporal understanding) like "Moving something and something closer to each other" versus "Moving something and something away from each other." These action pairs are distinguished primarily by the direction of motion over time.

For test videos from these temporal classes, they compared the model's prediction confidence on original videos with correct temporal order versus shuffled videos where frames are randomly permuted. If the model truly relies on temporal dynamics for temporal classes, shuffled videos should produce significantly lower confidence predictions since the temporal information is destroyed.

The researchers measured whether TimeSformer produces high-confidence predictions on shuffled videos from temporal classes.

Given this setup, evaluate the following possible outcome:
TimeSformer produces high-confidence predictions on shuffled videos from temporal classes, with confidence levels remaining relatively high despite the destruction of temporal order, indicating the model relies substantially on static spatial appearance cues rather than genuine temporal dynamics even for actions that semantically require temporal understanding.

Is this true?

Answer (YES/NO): YES